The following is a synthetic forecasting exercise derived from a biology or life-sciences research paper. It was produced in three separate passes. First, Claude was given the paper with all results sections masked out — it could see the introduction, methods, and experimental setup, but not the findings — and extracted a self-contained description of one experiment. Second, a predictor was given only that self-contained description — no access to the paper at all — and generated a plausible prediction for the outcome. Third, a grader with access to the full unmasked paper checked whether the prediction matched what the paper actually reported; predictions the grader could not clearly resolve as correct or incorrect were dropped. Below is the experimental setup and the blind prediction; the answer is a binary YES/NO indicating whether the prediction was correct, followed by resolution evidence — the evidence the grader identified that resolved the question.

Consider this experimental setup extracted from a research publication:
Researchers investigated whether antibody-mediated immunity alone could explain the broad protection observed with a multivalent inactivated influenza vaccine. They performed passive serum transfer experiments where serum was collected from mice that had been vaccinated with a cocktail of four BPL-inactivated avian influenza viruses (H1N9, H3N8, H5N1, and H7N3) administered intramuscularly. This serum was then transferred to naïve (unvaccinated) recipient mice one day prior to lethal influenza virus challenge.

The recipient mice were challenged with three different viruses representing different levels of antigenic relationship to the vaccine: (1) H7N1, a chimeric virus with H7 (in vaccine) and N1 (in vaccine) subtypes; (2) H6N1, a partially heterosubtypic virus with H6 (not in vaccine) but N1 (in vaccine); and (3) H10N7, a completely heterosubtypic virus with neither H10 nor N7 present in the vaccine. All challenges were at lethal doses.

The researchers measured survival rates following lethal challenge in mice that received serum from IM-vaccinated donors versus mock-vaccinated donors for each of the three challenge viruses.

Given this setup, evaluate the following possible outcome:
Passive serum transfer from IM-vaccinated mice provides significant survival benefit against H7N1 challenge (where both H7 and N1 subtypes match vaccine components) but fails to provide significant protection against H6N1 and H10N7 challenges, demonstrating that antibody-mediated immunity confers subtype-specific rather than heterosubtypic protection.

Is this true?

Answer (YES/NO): NO